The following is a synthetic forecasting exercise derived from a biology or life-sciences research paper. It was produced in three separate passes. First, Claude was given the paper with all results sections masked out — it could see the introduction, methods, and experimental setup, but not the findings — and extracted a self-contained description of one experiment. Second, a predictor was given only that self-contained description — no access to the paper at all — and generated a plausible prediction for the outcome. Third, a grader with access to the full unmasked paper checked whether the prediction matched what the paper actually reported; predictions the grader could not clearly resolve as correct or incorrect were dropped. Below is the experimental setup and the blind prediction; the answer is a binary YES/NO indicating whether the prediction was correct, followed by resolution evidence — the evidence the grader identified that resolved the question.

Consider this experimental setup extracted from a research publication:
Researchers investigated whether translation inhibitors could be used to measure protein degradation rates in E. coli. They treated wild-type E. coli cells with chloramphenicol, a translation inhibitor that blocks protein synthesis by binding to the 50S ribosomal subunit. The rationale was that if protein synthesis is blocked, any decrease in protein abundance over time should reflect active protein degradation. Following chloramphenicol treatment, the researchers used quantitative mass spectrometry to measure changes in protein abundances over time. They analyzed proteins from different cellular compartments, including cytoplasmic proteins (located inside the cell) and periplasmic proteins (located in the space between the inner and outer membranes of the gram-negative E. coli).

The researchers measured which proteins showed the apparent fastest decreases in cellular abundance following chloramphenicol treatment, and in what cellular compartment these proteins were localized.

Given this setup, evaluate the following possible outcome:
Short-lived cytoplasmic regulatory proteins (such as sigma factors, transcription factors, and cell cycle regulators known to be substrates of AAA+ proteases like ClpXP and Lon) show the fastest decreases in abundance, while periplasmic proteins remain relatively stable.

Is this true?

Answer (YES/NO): NO